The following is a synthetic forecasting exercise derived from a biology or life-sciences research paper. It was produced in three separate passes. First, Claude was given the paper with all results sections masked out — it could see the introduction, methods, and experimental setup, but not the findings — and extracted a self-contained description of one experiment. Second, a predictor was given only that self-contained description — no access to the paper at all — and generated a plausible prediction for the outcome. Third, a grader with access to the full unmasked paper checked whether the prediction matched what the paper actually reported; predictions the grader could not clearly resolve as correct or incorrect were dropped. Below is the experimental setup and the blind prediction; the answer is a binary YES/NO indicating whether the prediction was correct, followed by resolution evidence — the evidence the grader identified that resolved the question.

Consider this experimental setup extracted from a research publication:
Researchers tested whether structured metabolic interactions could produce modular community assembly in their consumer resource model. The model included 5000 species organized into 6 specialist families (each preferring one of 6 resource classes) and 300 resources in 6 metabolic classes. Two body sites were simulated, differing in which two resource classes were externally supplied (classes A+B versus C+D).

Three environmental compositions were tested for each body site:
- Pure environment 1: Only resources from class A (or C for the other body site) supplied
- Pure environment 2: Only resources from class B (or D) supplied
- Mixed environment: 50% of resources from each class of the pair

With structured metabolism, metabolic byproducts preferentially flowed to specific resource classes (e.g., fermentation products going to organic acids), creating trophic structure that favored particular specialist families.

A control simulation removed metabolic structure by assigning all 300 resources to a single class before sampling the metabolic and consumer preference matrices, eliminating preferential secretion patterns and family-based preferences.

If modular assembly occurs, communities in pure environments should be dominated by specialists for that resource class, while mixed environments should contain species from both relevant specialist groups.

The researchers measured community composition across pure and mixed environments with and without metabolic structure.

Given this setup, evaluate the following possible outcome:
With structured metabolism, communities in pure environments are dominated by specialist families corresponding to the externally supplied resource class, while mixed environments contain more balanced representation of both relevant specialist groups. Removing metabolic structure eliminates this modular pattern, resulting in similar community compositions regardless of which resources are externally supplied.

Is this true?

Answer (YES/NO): NO